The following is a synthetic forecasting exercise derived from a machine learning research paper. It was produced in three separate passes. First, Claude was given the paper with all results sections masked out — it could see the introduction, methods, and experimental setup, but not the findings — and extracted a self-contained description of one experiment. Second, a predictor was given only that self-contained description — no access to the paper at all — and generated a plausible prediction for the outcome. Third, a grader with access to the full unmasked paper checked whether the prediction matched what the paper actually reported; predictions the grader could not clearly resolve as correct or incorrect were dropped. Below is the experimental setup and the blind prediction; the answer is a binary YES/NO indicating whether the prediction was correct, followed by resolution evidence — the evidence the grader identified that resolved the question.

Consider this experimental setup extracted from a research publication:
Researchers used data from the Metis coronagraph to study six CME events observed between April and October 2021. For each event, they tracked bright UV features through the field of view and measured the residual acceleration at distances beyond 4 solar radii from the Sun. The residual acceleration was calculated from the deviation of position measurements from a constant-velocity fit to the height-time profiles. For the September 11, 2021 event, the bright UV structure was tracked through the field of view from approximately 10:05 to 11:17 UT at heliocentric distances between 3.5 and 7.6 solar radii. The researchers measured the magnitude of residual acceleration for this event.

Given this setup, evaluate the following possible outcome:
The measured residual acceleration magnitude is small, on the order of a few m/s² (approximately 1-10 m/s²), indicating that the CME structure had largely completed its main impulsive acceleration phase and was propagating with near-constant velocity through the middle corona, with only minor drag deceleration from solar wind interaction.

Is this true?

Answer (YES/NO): YES